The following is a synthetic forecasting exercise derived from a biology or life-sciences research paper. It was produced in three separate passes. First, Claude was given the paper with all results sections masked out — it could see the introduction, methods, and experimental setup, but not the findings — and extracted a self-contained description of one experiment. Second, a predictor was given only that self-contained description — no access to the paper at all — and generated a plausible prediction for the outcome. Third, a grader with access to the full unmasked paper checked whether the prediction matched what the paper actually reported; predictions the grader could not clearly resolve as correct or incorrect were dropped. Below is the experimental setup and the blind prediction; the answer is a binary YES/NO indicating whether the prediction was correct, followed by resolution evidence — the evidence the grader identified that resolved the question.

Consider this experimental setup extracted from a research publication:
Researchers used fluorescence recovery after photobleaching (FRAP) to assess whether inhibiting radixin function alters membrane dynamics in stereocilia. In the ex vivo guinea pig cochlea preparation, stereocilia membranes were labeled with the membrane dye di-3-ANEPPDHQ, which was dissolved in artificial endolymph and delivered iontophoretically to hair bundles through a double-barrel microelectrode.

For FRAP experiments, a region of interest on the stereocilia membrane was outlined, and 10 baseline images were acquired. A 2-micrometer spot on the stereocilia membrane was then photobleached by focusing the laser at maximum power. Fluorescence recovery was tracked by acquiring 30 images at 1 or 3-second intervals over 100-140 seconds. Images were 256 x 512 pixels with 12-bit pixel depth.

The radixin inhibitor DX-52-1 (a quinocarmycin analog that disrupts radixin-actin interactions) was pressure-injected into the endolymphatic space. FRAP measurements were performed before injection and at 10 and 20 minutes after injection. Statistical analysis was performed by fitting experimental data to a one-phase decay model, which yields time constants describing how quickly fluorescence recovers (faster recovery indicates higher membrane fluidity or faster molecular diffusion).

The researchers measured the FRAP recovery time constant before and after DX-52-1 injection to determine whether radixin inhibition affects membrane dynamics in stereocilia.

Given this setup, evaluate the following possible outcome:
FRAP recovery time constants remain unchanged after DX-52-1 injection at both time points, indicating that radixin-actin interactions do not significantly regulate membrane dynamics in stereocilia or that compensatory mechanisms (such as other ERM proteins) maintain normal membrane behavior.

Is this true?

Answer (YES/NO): NO